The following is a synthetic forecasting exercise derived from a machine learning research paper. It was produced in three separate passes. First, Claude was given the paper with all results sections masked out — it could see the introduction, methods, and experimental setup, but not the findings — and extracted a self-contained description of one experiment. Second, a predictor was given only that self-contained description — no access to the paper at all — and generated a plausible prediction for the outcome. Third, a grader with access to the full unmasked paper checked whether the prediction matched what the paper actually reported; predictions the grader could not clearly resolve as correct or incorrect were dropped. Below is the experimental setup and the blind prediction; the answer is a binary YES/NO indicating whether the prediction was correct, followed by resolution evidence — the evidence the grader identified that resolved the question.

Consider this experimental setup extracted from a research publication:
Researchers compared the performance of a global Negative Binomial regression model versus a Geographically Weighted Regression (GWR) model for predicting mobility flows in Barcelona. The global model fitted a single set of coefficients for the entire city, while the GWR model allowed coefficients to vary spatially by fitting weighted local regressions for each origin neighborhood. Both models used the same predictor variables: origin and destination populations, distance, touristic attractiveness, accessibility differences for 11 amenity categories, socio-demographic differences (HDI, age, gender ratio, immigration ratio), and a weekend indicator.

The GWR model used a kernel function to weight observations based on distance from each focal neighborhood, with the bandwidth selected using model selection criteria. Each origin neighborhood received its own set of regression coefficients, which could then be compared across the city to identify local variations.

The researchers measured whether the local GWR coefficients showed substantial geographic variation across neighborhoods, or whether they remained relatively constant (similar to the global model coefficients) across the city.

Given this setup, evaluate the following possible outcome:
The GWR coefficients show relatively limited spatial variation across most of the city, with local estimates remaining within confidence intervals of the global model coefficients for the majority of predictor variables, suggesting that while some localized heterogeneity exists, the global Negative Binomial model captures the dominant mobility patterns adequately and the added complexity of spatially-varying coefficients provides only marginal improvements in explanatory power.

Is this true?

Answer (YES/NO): NO